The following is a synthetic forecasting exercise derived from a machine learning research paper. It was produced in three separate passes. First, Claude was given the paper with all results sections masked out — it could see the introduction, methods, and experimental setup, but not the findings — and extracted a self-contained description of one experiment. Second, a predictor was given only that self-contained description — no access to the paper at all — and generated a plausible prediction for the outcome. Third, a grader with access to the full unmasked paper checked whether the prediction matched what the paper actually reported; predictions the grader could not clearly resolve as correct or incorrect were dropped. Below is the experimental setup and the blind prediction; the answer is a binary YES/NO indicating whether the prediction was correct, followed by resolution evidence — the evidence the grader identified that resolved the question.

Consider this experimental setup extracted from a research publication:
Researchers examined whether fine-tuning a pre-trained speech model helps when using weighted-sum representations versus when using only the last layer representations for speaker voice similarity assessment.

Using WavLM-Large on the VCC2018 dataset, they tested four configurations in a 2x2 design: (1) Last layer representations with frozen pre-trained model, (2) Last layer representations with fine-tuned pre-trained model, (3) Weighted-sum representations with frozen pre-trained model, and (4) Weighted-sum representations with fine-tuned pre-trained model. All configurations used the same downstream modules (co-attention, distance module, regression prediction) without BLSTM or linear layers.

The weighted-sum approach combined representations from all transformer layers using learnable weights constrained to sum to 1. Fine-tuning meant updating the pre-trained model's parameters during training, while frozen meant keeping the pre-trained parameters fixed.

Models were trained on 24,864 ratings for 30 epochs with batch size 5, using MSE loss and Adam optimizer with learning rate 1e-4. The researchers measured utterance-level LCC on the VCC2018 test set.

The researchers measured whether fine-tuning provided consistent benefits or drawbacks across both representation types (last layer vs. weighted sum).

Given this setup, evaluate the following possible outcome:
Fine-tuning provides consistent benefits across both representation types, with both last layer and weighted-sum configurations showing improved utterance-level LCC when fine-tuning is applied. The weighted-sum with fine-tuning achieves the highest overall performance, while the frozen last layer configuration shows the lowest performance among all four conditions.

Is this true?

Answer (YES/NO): NO